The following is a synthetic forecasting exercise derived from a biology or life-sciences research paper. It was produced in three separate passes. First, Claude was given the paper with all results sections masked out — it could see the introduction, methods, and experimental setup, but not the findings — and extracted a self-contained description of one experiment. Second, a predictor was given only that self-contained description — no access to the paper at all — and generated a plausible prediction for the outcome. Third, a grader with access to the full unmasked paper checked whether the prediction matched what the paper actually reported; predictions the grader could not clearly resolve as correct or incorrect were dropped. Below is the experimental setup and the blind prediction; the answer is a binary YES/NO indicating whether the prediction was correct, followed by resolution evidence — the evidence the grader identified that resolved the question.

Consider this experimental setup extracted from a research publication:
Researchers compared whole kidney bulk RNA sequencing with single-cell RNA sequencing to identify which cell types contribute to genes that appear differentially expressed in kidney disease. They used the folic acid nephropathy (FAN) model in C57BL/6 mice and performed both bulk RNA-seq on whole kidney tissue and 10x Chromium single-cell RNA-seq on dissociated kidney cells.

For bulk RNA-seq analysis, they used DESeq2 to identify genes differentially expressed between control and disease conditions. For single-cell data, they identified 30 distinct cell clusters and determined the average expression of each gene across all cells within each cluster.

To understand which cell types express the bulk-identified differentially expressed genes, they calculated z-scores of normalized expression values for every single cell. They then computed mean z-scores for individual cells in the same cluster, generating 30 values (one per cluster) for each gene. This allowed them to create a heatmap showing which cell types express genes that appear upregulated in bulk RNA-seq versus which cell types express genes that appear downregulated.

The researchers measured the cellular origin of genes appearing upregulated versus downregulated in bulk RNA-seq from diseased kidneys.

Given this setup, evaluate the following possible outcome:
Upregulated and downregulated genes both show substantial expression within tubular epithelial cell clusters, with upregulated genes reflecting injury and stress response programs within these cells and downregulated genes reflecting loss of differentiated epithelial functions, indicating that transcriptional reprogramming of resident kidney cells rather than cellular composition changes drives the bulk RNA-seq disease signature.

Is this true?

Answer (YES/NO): NO